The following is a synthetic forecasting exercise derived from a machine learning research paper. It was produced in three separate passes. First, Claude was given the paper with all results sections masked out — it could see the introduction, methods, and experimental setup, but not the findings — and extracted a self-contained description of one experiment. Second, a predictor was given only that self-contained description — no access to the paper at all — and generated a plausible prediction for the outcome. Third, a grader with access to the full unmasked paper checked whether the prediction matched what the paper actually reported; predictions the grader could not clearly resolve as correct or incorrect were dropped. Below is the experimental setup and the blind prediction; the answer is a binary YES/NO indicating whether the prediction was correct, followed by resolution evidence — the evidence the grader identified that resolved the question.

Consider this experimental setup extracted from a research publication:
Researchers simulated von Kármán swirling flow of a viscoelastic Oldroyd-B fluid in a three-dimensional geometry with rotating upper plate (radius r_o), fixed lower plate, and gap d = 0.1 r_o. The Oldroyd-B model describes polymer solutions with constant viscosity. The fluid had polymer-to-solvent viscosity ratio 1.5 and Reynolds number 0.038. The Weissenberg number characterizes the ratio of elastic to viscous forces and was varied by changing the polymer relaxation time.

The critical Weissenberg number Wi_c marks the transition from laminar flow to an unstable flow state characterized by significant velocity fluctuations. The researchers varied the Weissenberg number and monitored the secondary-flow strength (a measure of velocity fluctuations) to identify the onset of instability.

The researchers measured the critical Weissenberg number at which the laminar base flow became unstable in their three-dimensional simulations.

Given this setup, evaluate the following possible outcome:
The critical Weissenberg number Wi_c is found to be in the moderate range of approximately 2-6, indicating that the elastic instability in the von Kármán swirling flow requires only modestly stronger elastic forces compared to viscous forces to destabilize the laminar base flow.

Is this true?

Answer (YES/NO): NO